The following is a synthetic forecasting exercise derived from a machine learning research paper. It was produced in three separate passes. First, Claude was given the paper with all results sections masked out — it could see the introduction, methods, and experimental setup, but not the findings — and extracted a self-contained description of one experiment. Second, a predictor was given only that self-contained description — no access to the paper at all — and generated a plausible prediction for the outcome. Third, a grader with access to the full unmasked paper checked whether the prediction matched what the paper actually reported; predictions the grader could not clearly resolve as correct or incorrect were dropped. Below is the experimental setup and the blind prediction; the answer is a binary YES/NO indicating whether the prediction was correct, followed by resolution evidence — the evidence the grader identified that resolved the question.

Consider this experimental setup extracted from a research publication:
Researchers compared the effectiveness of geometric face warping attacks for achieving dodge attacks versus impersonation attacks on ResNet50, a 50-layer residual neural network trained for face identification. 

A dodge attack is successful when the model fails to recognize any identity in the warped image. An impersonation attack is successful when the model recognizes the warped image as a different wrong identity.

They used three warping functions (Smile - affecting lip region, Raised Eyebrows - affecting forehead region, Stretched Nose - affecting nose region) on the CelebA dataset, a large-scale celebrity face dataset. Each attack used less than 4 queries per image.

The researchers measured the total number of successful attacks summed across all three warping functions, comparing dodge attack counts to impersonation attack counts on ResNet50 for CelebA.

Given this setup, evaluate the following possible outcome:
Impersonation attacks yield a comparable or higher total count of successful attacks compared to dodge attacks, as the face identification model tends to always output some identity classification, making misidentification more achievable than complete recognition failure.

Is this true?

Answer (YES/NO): NO